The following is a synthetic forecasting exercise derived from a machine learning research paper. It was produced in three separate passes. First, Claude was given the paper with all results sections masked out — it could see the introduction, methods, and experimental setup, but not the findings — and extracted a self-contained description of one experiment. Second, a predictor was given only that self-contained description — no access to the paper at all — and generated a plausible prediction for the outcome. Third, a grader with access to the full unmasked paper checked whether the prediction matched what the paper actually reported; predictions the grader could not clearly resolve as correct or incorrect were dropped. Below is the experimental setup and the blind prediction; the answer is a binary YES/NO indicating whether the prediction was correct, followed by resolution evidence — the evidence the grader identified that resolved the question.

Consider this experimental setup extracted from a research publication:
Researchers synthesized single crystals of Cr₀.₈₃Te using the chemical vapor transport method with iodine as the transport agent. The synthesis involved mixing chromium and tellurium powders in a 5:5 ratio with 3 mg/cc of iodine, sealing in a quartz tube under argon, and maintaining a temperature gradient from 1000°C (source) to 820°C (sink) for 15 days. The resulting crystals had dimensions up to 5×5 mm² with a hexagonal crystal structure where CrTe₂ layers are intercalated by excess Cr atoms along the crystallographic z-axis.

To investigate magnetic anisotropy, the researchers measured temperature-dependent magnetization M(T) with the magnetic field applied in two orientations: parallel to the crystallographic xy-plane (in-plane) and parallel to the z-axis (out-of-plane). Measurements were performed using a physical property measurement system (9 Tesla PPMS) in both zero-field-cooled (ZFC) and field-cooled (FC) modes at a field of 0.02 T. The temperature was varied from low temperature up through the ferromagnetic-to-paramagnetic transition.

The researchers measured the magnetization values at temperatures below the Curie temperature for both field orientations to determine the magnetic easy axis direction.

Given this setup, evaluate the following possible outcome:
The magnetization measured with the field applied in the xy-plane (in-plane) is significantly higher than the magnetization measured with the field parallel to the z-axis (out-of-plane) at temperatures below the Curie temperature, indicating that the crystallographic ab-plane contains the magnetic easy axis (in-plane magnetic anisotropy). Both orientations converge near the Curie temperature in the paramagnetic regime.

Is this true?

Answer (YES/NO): YES